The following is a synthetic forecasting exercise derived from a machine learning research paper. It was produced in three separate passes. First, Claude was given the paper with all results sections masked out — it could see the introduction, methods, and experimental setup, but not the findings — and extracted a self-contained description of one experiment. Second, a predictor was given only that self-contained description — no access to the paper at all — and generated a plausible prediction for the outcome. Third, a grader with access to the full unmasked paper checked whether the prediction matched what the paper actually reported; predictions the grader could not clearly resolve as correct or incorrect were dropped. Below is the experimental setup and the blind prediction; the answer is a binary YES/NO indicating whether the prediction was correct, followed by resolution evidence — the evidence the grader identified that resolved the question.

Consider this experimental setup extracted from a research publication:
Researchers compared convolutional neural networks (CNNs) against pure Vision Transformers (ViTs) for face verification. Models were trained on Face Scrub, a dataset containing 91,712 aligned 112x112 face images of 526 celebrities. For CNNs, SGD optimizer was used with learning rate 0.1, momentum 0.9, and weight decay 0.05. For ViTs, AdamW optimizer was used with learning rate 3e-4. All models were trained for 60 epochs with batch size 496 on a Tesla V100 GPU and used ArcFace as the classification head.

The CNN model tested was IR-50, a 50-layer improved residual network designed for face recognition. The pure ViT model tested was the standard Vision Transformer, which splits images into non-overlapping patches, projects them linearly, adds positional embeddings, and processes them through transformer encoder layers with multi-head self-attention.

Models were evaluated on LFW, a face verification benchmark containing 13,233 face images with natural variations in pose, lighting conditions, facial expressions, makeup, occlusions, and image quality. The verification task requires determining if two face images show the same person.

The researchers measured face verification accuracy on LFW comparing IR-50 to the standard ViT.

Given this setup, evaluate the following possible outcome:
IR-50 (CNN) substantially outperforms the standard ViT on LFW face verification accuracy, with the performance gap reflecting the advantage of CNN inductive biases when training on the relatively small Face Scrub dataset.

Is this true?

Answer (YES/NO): YES